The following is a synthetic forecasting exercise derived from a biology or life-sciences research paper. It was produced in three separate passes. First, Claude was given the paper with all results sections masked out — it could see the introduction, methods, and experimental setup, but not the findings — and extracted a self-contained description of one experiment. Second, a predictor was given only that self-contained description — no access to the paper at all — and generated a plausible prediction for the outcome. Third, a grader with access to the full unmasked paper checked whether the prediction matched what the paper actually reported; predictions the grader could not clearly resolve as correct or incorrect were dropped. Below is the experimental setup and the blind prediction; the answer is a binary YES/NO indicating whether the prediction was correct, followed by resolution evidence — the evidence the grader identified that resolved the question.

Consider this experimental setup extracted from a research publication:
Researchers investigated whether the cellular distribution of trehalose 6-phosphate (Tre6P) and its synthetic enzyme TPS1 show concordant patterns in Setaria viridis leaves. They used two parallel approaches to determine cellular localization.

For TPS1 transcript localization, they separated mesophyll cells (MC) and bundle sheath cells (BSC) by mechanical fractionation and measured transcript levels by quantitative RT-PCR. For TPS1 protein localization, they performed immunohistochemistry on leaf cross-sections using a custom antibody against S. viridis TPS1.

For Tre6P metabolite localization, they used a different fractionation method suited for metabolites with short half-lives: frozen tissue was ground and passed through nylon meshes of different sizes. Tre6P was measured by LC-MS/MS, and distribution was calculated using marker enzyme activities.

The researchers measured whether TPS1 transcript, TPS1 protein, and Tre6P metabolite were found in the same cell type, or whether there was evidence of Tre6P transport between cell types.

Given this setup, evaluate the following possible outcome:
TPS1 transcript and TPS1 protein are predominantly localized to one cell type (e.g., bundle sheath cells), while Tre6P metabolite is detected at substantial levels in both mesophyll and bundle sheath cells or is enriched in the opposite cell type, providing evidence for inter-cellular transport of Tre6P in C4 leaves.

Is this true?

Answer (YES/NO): NO